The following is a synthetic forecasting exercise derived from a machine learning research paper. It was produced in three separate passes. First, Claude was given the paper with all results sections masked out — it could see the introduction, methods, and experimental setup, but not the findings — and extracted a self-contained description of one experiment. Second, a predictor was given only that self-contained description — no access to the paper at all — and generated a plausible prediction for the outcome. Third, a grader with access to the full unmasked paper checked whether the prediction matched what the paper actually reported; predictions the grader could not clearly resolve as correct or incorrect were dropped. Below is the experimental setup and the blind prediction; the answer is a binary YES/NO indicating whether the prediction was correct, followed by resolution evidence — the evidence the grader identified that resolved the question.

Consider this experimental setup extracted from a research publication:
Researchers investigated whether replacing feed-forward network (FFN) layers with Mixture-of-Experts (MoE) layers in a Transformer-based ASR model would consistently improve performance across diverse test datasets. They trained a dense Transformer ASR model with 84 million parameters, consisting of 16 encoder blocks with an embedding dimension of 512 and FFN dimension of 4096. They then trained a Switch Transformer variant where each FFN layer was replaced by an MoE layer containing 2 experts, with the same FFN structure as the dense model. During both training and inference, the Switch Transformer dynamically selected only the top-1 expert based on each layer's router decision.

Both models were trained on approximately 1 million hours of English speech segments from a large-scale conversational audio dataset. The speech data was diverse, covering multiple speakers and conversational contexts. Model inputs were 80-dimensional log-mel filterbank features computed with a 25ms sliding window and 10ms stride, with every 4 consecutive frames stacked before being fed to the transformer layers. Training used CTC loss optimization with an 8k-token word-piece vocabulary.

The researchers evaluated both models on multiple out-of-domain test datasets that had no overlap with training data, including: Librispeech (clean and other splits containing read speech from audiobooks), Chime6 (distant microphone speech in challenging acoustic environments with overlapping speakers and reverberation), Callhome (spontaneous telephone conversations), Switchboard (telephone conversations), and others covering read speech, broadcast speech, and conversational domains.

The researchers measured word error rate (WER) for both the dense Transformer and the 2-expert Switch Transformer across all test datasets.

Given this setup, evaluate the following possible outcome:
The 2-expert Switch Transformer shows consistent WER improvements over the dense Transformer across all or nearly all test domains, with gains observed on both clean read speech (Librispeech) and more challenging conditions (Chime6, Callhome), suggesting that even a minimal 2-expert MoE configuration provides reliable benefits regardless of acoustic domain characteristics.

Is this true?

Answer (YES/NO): NO